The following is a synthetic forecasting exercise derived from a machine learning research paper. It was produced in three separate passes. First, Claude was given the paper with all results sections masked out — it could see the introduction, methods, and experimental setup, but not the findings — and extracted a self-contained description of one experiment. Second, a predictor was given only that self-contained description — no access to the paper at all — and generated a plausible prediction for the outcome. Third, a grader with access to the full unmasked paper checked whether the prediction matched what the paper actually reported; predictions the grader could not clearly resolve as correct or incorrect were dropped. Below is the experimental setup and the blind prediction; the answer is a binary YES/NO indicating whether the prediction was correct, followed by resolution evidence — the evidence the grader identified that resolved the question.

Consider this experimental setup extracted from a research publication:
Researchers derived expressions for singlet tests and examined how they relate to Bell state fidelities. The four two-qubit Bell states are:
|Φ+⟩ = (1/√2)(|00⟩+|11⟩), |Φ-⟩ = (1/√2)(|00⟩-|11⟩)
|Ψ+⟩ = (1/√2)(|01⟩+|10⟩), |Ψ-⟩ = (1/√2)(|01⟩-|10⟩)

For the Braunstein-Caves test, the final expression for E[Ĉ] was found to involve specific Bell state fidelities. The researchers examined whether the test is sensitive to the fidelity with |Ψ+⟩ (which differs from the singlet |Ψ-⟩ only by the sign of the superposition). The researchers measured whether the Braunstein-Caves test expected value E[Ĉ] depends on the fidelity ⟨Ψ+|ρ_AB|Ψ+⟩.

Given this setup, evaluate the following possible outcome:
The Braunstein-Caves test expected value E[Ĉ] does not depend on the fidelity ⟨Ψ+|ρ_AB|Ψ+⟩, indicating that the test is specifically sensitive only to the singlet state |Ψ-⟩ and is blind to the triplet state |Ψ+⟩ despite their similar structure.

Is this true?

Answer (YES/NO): YES